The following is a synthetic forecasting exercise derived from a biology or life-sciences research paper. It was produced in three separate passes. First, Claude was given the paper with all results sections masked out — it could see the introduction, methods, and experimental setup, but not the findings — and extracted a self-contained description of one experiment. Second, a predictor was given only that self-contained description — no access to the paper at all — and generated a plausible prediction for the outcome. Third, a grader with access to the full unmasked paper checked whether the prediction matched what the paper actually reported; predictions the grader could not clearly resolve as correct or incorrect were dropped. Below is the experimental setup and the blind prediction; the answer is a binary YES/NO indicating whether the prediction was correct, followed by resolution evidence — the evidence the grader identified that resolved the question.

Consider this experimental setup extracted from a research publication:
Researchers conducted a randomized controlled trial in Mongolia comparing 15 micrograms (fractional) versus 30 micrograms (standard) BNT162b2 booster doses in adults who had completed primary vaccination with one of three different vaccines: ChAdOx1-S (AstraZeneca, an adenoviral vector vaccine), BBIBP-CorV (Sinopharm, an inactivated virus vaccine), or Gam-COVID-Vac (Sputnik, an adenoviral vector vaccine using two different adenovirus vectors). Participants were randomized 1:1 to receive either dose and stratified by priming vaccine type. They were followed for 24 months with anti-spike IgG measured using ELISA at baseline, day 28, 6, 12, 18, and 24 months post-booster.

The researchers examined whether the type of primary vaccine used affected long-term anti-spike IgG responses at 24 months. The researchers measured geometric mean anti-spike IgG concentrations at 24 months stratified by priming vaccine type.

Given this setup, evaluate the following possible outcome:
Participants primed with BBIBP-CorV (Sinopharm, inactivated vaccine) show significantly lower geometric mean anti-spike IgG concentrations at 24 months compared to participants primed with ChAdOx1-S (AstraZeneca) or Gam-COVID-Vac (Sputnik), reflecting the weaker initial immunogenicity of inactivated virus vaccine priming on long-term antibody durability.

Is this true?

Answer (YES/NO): NO